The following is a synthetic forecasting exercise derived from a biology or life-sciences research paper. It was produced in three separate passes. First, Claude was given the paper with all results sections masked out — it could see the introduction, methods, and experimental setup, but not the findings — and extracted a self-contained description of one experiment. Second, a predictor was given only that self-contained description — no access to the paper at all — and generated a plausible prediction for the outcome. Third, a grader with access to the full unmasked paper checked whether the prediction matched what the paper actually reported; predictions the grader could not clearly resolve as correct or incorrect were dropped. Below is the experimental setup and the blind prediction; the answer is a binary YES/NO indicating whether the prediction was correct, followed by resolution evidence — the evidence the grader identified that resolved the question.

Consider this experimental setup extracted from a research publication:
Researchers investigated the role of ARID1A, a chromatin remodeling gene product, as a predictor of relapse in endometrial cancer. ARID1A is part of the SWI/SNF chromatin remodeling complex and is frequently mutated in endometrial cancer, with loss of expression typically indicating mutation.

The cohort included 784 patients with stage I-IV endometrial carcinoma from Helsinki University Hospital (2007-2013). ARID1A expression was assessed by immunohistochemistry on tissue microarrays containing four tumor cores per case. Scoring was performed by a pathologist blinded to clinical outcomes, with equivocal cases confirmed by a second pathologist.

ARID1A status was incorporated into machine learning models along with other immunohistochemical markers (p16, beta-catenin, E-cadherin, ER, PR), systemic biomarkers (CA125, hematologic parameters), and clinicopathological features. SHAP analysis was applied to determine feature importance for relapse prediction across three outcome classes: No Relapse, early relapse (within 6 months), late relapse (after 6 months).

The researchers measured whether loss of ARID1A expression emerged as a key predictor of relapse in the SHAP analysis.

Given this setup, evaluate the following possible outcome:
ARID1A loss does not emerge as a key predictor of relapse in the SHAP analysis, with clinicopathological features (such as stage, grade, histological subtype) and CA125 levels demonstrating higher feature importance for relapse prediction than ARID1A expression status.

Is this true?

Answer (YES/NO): NO